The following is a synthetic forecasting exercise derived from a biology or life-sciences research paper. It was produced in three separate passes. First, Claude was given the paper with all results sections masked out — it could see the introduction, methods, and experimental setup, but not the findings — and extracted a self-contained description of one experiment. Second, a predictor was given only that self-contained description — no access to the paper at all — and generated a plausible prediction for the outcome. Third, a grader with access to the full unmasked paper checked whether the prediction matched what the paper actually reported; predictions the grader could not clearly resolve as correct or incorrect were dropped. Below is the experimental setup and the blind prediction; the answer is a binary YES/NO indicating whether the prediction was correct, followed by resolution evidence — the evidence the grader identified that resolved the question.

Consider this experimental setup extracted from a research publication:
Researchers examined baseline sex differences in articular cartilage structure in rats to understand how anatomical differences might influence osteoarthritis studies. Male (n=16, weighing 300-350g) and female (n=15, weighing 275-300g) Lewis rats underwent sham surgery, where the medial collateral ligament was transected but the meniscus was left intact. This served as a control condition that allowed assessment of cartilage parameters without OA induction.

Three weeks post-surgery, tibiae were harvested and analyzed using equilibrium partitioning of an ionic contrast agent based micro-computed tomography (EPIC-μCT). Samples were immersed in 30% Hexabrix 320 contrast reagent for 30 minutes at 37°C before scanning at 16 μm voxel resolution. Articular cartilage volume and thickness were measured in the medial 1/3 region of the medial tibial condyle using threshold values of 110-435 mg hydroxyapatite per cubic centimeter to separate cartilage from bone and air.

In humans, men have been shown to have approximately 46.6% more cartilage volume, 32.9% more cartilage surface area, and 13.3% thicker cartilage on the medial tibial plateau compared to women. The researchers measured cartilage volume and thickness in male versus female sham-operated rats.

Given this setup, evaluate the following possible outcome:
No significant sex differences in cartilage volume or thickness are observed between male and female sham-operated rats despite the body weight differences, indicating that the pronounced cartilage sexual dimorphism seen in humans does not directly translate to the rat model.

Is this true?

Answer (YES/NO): NO